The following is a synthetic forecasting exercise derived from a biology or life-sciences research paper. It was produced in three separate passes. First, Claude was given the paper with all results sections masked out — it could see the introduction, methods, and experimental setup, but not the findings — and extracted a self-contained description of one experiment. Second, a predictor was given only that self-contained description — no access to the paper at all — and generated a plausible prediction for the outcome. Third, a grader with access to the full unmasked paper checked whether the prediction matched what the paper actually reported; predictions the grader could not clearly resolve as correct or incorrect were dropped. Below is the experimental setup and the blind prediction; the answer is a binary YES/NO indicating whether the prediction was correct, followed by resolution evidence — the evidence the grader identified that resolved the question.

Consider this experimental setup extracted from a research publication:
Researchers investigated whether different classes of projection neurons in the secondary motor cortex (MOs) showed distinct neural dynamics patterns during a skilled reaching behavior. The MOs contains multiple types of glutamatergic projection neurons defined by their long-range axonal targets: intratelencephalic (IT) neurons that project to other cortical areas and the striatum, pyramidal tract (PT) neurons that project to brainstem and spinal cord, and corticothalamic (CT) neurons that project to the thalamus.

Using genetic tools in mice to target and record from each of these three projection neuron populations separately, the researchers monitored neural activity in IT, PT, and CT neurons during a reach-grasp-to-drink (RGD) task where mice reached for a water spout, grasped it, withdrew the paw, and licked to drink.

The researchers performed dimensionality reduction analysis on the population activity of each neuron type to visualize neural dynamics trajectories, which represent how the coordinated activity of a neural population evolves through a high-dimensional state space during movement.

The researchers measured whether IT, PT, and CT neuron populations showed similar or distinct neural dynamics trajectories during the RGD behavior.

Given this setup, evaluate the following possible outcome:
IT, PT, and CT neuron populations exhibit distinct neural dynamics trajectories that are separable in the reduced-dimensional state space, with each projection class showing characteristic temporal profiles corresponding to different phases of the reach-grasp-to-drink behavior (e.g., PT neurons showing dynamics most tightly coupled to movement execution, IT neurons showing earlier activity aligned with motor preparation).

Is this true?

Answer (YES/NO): NO